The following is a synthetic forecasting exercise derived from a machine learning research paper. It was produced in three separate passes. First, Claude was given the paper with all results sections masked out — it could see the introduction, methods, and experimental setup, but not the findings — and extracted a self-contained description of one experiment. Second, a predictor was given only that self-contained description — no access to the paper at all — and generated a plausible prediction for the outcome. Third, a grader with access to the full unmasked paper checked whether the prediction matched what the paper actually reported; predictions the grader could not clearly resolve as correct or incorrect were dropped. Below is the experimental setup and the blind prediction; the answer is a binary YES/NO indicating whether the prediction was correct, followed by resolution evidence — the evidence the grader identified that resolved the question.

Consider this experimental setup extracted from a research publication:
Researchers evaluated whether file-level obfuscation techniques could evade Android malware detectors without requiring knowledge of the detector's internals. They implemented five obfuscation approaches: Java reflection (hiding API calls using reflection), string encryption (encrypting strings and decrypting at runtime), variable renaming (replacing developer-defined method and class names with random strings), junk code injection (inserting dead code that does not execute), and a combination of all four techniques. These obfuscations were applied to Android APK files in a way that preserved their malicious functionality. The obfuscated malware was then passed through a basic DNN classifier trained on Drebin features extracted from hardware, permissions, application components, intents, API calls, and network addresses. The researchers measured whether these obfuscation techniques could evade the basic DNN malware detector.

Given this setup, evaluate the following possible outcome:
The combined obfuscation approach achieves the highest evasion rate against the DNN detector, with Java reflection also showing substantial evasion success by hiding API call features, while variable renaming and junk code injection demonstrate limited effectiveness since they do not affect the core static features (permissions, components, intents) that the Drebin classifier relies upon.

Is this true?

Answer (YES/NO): NO